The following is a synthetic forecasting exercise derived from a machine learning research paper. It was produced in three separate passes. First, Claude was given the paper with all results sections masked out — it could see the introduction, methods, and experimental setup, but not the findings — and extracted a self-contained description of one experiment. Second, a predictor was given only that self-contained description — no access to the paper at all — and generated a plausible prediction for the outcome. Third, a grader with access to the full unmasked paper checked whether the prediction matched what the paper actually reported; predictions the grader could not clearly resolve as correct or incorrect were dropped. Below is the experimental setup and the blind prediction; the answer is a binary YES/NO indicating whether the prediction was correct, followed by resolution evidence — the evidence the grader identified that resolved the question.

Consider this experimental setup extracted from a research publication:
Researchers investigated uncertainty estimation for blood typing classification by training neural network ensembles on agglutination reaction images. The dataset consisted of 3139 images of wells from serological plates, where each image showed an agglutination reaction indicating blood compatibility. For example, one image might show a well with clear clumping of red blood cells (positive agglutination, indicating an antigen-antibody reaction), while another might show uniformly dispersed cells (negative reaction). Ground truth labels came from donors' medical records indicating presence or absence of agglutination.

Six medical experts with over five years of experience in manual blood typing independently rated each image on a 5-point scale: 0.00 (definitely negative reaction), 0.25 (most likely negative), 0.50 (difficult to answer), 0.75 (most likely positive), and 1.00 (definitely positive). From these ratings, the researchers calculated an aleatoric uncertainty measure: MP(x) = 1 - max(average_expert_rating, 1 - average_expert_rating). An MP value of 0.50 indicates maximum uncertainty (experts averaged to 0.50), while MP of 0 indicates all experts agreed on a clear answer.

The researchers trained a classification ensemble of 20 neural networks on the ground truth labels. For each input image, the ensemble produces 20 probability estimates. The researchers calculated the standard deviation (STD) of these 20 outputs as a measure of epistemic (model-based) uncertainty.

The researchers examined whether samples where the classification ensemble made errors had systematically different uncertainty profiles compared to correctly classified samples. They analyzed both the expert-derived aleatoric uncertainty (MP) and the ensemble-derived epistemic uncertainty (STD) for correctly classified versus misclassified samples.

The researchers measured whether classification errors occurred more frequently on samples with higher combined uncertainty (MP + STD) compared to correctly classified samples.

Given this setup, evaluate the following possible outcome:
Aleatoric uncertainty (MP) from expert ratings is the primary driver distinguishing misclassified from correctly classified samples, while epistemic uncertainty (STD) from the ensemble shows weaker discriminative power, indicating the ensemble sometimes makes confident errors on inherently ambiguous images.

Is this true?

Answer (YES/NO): NO